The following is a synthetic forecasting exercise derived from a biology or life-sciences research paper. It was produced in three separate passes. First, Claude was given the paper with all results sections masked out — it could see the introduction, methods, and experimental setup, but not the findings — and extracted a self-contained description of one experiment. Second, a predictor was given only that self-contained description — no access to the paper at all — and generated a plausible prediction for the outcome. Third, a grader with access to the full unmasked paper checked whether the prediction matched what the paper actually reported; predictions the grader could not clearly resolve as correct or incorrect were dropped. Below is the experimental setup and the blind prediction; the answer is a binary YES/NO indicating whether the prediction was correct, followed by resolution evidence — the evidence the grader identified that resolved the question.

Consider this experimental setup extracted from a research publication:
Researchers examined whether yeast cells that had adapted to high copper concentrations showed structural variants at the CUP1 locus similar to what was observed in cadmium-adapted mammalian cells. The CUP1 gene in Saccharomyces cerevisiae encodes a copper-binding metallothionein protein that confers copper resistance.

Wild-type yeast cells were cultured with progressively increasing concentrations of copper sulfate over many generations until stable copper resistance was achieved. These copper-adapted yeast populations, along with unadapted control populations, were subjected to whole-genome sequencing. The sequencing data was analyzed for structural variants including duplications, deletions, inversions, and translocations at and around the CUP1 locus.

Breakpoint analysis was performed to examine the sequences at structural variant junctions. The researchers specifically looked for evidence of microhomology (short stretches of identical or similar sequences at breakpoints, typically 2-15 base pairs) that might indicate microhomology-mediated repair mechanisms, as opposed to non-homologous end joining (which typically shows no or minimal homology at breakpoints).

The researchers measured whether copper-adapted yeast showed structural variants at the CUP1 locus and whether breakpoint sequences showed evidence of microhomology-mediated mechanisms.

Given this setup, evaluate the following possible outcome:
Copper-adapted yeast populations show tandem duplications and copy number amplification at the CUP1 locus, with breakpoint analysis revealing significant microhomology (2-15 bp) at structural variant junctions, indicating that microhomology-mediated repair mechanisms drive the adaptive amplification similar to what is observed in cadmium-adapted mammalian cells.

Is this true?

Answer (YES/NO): NO